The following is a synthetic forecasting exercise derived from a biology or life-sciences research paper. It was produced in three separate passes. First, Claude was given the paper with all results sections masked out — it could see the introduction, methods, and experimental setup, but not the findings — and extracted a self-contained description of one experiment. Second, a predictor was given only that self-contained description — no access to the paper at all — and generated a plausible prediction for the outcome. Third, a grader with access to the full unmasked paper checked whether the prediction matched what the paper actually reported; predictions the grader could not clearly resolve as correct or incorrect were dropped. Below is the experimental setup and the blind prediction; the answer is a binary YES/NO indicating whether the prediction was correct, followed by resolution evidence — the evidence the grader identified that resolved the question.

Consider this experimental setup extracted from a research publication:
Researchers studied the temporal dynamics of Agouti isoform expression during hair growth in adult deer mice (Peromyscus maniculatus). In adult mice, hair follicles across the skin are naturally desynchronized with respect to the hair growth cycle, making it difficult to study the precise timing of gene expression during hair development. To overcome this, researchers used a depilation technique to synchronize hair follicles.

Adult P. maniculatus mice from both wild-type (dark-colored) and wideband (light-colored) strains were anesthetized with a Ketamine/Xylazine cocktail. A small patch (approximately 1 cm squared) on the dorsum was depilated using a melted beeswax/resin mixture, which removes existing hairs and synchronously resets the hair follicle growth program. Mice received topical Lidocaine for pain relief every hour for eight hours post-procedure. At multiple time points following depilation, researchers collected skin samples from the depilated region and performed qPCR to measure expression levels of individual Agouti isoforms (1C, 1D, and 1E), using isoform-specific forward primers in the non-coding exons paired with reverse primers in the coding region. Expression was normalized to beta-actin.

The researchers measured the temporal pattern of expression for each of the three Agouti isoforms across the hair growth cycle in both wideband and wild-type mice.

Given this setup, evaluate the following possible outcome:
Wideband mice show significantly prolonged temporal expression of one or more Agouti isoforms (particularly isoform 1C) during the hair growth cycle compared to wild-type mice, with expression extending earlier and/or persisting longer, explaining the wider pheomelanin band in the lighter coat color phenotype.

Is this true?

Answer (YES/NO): NO